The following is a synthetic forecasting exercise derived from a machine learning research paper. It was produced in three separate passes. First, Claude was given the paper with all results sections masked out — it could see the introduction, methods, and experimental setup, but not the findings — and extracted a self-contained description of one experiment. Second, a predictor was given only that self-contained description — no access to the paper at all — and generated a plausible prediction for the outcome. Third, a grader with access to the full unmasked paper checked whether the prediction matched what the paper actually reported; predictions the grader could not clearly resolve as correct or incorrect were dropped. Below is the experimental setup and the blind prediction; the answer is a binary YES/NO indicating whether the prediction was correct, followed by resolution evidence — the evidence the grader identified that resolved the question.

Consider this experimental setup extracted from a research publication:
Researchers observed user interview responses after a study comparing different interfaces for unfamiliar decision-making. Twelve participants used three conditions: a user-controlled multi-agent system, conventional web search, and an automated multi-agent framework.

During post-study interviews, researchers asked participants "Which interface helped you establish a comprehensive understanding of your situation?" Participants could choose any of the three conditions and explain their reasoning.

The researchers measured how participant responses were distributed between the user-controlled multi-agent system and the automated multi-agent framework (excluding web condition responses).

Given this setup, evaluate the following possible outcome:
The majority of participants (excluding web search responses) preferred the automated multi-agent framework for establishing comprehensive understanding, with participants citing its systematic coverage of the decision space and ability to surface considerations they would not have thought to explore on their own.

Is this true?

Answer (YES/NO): NO